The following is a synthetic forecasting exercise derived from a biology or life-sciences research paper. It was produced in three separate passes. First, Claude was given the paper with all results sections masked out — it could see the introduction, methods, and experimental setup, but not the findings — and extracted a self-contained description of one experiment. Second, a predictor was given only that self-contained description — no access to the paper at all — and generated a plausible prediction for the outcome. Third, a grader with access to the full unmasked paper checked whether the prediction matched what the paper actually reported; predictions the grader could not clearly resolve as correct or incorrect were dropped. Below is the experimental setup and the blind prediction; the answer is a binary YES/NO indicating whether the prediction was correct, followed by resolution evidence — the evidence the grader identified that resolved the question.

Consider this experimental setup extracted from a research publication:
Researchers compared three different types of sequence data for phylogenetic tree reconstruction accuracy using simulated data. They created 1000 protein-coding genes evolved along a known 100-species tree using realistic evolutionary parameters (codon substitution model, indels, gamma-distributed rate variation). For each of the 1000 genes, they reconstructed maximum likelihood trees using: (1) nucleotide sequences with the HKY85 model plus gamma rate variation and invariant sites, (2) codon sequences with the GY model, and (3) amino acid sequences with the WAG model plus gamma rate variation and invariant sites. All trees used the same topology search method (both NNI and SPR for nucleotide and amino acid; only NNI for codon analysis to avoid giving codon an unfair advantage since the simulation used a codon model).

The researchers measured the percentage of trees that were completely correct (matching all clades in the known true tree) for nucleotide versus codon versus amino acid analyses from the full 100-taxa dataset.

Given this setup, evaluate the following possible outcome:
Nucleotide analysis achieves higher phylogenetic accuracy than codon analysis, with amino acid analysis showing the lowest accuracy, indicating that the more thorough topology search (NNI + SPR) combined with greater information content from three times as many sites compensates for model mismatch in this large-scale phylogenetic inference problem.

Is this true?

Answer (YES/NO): NO